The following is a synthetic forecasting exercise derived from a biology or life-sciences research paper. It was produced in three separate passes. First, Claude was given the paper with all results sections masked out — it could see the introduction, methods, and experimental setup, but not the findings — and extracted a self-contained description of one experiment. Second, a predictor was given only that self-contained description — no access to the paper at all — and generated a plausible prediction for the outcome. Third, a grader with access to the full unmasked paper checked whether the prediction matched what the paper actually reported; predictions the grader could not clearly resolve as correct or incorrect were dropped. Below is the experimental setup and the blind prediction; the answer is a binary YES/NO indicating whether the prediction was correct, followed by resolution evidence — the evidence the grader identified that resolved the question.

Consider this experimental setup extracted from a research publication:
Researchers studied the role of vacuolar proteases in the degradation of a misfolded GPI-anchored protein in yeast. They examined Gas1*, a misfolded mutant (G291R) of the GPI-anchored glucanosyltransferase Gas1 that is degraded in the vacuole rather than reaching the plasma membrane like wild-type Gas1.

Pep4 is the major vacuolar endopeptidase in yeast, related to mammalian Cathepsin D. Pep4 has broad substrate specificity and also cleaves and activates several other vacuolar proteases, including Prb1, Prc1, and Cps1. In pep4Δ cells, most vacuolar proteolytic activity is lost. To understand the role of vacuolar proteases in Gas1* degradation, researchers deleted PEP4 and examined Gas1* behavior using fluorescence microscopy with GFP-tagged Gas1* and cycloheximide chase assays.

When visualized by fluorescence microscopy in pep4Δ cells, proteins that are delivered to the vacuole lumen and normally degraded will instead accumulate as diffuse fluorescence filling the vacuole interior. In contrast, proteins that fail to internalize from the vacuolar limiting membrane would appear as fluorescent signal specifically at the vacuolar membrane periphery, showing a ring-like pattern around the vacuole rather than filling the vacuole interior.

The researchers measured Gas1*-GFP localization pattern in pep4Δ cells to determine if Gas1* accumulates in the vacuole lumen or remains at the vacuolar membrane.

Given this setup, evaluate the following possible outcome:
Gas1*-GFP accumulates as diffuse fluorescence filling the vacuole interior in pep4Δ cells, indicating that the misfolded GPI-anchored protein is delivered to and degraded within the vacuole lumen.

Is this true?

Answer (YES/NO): NO